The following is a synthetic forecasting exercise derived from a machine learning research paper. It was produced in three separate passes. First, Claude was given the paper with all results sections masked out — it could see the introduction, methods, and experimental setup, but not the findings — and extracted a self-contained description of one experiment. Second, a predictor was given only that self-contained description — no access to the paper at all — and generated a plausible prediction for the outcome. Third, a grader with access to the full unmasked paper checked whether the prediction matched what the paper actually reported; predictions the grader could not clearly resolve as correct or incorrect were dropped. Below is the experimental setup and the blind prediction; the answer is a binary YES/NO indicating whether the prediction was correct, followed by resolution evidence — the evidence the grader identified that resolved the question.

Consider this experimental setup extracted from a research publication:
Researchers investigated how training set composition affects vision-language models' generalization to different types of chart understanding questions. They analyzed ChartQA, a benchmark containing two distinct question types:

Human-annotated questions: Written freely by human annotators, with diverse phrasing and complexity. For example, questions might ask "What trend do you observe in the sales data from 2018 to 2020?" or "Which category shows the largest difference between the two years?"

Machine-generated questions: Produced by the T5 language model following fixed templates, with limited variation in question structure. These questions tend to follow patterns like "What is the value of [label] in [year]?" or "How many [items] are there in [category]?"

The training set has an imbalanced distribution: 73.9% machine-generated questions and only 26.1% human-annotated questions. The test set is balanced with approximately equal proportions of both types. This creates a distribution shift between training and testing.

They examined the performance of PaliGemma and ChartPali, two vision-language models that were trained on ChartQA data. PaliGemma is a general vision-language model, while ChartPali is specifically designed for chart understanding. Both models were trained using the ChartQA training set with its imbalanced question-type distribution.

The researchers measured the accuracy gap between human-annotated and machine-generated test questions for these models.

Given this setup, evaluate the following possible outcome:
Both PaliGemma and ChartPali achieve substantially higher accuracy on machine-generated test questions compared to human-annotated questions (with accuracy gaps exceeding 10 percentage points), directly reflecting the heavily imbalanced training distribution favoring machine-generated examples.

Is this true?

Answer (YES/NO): YES